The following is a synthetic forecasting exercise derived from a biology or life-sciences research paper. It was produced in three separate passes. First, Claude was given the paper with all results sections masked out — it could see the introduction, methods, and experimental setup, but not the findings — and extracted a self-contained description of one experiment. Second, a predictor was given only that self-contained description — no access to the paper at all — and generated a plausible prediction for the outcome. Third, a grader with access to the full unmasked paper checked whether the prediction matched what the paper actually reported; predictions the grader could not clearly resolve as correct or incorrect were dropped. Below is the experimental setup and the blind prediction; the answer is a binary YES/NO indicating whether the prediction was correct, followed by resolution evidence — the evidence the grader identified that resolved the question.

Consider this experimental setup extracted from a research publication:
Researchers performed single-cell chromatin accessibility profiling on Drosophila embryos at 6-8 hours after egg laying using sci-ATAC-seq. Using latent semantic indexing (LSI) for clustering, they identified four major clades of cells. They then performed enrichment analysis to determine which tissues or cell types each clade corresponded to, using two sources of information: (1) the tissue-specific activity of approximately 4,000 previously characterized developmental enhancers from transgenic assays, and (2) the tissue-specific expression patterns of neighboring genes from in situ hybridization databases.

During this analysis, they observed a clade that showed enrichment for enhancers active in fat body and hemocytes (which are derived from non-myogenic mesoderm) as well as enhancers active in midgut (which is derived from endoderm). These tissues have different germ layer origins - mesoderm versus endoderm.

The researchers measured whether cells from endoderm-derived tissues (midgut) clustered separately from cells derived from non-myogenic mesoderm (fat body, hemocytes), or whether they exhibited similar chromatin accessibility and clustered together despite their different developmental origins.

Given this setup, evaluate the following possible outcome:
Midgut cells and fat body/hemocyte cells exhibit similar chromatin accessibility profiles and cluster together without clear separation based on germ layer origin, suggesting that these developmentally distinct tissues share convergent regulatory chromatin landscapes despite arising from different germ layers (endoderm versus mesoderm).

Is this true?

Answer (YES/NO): YES